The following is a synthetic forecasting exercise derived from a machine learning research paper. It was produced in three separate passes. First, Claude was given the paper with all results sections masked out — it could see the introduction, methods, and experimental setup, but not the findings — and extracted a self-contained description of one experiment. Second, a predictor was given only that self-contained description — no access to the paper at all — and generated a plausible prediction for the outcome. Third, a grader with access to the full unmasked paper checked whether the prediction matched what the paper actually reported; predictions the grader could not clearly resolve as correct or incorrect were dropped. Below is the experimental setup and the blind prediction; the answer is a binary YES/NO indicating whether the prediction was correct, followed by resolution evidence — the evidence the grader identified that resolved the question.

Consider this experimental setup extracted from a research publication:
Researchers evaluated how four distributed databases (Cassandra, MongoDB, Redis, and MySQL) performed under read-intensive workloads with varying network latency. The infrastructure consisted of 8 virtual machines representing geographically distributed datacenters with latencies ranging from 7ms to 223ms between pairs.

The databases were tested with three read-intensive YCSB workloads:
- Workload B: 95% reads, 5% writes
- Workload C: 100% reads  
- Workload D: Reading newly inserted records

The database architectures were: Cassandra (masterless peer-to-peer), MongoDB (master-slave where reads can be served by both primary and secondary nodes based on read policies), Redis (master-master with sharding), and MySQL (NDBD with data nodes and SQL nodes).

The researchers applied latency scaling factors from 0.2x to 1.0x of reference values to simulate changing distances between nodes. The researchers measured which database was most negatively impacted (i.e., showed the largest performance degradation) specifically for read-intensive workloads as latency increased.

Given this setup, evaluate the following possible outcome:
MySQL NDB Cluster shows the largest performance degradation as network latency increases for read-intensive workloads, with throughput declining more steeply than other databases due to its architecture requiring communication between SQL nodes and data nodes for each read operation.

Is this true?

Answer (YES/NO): YES